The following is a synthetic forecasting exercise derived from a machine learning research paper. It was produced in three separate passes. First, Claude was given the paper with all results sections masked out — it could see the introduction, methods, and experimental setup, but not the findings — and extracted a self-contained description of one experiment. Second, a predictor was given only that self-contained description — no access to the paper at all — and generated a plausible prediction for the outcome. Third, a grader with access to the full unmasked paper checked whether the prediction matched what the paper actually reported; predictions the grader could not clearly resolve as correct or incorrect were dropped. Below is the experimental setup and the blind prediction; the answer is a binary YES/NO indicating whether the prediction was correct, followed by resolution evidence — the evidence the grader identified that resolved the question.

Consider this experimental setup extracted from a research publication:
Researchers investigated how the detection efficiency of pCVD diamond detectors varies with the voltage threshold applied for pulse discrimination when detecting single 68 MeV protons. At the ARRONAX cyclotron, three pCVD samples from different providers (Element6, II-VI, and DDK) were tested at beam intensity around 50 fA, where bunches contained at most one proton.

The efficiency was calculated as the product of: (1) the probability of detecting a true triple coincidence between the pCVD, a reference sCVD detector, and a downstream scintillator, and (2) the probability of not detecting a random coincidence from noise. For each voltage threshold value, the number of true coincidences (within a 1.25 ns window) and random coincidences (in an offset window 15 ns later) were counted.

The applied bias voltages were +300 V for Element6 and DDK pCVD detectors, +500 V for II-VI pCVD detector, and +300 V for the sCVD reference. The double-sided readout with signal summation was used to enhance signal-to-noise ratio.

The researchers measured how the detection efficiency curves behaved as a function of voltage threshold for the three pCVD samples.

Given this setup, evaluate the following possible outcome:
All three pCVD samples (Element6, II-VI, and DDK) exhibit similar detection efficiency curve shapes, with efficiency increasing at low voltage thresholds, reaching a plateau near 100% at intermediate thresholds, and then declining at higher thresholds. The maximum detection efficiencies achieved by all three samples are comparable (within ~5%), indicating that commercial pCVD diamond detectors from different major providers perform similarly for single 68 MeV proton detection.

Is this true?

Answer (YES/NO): YES